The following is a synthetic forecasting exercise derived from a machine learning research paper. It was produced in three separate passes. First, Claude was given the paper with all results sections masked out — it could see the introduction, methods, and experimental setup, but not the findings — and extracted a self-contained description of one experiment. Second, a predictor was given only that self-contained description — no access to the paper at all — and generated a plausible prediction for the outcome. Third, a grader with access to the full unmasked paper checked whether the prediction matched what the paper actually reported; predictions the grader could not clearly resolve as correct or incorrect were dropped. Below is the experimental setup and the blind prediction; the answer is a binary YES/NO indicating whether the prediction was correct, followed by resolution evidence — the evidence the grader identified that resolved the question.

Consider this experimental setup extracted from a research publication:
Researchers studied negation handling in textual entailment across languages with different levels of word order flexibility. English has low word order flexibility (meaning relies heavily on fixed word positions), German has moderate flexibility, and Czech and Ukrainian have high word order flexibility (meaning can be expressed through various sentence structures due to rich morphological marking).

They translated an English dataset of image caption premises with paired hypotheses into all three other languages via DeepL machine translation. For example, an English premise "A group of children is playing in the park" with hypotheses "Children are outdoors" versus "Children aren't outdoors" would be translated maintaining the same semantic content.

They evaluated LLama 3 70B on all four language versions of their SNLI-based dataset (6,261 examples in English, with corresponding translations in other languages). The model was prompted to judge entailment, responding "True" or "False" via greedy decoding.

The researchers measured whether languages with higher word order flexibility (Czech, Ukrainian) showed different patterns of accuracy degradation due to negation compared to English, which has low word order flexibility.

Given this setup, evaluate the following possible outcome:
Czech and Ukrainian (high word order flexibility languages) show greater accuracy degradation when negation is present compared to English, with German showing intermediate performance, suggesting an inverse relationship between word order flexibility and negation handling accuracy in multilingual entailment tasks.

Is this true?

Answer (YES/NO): NO